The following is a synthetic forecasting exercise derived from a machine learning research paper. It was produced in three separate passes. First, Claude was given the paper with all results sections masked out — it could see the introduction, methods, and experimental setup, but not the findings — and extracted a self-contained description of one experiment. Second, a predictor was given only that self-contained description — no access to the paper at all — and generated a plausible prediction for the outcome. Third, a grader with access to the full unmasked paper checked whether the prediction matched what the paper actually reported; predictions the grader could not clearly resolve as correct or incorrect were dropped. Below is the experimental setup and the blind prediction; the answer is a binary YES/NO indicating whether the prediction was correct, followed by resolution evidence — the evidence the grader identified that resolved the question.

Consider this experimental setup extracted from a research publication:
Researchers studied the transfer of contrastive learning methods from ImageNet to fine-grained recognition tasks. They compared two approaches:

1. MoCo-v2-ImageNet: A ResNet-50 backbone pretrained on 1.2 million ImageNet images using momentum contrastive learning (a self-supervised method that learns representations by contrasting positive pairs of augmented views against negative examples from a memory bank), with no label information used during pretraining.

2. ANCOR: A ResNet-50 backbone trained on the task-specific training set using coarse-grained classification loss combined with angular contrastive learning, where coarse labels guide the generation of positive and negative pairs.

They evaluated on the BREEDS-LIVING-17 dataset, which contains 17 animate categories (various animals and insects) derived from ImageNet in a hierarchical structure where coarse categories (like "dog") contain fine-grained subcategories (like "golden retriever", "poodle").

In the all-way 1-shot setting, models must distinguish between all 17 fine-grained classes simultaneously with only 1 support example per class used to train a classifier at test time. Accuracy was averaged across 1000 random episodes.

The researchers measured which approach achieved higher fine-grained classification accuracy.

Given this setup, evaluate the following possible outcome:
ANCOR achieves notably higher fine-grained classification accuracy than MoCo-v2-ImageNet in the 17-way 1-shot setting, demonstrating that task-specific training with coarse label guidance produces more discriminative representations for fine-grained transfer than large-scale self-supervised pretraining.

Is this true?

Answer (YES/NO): YES